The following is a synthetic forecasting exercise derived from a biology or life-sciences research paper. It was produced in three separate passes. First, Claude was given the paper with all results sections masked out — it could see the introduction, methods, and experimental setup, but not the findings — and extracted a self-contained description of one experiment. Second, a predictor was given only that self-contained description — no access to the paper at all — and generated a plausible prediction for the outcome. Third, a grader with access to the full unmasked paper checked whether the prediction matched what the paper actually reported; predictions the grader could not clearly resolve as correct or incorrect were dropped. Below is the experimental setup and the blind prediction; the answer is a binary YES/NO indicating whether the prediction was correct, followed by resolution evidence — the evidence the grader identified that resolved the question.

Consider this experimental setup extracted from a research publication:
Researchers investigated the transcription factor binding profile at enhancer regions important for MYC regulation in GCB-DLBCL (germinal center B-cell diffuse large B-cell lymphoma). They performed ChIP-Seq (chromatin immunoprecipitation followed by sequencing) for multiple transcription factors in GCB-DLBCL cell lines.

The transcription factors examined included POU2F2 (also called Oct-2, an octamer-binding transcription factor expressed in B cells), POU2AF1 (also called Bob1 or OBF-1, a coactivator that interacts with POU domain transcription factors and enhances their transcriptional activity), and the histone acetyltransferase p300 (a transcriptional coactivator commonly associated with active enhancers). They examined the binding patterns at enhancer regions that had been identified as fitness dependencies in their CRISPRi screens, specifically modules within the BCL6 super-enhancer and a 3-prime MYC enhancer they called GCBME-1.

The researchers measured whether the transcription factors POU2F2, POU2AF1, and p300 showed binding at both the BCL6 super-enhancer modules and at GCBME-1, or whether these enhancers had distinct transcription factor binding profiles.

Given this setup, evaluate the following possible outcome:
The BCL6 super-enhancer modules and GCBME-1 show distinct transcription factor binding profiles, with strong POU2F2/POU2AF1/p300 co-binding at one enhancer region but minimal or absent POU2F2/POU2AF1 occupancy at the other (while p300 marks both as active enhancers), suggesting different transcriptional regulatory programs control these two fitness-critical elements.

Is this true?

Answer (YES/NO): NO